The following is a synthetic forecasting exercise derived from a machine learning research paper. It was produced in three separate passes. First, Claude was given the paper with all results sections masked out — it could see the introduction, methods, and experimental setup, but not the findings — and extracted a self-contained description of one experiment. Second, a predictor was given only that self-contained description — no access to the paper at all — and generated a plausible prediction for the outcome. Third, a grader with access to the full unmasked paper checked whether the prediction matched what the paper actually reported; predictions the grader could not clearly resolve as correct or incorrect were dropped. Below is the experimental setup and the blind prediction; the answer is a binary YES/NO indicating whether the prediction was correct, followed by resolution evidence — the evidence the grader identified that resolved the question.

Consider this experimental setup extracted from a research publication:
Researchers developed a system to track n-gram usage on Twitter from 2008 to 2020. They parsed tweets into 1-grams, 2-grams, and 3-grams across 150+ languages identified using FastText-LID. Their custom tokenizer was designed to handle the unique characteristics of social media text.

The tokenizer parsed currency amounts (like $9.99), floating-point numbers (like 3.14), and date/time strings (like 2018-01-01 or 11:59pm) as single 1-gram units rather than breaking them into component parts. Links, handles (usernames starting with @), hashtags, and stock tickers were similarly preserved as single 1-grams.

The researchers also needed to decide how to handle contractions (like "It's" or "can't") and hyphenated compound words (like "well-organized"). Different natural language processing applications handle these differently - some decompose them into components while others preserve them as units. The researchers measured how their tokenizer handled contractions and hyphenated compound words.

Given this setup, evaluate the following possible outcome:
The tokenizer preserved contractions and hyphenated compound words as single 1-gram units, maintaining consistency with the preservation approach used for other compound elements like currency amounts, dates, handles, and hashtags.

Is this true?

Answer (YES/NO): YES